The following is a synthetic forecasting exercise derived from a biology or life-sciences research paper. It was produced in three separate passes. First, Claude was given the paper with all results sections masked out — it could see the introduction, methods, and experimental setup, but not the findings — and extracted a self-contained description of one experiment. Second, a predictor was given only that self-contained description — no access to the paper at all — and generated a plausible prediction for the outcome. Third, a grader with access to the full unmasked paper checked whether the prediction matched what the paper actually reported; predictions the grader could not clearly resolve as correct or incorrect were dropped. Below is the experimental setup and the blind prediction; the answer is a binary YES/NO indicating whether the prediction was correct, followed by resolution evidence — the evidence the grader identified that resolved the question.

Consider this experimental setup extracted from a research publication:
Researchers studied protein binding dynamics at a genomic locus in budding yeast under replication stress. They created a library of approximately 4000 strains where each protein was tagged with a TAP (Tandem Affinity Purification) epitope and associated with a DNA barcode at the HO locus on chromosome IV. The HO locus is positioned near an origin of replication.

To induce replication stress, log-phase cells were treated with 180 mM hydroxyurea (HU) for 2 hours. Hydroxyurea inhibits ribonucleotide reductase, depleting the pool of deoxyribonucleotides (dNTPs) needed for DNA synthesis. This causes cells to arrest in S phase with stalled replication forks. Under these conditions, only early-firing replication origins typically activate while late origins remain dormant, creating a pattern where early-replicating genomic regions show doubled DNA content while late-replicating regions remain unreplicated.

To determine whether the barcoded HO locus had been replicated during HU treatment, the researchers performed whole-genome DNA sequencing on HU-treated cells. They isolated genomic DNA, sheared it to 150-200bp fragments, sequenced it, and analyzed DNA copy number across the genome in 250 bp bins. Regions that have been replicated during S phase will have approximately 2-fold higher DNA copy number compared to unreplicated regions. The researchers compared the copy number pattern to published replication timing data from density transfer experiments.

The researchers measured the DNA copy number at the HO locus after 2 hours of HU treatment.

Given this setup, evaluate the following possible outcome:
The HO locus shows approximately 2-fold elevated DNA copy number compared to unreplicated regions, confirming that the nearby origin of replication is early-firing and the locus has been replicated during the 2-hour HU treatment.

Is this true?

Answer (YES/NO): NO